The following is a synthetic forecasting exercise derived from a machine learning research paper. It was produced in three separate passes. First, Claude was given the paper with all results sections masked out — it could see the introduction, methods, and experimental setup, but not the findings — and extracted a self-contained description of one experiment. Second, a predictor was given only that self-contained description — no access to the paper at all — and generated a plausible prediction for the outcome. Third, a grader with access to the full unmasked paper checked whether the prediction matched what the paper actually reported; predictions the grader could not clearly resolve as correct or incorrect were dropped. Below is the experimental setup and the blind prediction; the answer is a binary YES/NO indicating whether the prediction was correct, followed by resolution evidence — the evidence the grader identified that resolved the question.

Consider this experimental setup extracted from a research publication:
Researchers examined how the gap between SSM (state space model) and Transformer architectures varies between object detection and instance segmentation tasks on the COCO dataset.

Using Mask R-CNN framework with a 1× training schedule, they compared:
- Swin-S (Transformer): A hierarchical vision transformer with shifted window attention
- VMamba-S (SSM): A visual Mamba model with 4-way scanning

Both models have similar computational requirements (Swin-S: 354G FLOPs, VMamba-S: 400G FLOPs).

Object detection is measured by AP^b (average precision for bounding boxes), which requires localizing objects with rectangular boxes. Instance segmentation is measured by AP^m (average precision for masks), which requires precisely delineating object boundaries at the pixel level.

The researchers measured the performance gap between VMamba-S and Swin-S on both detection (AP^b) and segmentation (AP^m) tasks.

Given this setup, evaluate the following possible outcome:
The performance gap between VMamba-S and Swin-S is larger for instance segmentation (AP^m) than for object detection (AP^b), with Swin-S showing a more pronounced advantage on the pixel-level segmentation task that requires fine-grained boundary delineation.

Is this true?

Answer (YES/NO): NO